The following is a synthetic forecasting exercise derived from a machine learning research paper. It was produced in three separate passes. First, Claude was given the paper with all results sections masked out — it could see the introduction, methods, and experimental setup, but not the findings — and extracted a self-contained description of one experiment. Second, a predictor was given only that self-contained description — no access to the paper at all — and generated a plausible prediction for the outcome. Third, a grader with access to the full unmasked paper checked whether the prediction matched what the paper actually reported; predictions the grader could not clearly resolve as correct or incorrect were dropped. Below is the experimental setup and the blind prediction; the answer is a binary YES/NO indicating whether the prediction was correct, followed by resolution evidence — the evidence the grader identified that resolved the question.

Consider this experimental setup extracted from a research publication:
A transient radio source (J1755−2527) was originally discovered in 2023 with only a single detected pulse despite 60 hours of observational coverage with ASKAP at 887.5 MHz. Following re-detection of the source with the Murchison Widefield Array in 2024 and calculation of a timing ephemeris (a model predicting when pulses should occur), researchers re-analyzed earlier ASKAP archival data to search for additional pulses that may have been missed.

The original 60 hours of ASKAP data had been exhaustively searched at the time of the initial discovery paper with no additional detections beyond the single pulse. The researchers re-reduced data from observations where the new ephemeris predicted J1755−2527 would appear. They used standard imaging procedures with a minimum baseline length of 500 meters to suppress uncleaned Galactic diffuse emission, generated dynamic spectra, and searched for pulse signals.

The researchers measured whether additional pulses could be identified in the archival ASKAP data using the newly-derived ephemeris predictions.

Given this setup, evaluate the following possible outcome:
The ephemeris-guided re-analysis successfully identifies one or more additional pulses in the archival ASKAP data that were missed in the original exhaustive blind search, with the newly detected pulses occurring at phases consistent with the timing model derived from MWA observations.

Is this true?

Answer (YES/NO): YES